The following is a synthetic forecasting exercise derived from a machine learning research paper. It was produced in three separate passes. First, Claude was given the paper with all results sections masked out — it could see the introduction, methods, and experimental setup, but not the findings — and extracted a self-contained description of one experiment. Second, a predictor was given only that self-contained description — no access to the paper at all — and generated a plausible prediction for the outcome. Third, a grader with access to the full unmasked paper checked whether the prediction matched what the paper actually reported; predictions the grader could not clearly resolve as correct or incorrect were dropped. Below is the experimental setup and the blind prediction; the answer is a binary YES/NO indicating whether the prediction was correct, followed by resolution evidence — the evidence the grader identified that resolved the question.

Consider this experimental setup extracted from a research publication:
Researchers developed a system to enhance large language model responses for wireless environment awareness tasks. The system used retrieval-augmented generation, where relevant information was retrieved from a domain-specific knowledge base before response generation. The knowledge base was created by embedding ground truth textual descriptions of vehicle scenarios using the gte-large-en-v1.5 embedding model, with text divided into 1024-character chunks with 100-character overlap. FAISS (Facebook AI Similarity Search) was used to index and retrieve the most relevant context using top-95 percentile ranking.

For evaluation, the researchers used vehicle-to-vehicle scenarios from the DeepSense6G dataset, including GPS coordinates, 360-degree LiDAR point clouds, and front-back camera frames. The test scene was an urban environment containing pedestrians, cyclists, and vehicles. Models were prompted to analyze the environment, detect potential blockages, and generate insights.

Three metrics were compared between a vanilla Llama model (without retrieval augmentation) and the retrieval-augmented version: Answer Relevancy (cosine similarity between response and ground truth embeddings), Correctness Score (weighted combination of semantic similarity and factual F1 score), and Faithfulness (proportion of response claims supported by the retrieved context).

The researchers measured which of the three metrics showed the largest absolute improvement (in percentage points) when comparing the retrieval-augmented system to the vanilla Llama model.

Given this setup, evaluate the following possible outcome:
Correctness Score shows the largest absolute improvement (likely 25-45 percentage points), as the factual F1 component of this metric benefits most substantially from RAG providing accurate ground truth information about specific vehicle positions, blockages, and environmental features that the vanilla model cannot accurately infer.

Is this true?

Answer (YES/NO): NO